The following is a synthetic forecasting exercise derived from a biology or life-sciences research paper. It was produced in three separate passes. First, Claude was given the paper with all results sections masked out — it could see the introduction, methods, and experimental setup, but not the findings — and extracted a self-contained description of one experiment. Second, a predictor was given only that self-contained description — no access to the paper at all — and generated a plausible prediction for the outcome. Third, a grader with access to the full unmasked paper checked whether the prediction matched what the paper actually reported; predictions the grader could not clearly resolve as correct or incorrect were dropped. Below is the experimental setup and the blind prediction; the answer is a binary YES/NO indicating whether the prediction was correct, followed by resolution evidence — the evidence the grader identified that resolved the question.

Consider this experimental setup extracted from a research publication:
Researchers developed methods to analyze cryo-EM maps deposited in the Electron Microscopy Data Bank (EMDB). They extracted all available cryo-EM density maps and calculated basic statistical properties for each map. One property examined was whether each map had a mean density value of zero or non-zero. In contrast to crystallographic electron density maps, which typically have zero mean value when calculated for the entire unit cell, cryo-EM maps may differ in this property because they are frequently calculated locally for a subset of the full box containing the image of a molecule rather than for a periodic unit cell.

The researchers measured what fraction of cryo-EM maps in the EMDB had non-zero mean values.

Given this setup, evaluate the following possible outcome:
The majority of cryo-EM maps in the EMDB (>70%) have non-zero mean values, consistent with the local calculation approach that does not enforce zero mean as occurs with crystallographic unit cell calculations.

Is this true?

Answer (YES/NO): NO